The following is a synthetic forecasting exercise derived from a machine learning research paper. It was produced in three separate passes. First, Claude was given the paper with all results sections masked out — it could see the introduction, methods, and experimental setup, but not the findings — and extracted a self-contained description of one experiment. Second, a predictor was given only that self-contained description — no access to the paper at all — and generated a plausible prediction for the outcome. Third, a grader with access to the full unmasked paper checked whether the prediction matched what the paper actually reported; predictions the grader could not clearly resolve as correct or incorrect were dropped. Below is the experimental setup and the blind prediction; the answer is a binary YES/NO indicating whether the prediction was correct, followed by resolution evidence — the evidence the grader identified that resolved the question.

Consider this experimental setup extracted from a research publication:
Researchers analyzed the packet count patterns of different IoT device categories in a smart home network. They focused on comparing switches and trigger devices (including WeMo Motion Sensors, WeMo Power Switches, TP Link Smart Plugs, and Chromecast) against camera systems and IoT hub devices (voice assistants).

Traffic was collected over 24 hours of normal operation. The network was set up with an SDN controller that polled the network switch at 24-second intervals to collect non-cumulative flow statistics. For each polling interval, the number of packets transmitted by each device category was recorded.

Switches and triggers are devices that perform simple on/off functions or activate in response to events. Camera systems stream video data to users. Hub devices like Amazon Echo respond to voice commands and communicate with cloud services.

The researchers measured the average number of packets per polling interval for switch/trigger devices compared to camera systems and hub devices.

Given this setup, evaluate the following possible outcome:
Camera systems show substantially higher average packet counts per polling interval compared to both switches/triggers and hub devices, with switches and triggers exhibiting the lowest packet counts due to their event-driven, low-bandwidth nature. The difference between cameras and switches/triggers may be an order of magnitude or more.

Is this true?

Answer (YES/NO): NO